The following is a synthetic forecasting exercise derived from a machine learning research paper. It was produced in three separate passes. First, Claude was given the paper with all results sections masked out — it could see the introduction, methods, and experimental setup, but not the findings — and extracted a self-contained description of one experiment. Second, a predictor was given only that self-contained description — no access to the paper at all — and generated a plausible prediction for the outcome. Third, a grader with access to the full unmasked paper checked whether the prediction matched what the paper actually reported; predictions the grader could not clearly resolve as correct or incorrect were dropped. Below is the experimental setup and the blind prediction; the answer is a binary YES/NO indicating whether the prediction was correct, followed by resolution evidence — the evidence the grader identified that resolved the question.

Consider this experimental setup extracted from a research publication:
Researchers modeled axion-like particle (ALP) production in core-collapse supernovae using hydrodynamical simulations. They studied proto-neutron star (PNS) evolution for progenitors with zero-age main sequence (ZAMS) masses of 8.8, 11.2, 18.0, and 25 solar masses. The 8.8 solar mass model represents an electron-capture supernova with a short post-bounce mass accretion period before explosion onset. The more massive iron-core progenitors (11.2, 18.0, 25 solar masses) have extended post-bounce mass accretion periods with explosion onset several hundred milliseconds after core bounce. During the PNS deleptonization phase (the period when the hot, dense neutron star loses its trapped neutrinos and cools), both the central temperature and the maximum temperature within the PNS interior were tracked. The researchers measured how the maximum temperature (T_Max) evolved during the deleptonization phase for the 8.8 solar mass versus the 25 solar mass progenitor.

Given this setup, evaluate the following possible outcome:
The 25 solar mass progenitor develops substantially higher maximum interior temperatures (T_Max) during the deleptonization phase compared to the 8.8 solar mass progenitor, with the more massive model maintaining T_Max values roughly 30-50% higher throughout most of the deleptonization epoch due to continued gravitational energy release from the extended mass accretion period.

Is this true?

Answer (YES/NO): NO